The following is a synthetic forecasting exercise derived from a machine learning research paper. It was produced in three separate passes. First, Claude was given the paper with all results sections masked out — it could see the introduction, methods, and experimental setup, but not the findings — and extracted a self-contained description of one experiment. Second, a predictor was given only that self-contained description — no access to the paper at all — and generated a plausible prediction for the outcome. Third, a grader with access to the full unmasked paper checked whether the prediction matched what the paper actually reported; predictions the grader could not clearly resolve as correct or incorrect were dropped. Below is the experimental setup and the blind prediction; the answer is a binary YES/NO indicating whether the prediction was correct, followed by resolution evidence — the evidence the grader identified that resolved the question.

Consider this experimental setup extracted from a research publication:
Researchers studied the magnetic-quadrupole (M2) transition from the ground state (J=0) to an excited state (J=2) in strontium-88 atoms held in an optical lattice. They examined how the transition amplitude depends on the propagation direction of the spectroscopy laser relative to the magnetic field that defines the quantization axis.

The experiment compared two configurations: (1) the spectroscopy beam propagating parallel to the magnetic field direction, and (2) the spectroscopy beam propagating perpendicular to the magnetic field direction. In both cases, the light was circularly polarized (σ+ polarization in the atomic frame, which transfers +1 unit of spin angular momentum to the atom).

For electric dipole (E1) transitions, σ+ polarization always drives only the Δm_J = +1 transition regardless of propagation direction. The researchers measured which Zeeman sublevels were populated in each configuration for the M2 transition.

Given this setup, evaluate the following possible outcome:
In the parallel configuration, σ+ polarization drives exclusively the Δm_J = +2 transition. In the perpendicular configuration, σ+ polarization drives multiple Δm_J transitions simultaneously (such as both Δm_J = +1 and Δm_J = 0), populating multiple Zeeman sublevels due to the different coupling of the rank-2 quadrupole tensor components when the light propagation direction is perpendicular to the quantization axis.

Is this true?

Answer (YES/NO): NO